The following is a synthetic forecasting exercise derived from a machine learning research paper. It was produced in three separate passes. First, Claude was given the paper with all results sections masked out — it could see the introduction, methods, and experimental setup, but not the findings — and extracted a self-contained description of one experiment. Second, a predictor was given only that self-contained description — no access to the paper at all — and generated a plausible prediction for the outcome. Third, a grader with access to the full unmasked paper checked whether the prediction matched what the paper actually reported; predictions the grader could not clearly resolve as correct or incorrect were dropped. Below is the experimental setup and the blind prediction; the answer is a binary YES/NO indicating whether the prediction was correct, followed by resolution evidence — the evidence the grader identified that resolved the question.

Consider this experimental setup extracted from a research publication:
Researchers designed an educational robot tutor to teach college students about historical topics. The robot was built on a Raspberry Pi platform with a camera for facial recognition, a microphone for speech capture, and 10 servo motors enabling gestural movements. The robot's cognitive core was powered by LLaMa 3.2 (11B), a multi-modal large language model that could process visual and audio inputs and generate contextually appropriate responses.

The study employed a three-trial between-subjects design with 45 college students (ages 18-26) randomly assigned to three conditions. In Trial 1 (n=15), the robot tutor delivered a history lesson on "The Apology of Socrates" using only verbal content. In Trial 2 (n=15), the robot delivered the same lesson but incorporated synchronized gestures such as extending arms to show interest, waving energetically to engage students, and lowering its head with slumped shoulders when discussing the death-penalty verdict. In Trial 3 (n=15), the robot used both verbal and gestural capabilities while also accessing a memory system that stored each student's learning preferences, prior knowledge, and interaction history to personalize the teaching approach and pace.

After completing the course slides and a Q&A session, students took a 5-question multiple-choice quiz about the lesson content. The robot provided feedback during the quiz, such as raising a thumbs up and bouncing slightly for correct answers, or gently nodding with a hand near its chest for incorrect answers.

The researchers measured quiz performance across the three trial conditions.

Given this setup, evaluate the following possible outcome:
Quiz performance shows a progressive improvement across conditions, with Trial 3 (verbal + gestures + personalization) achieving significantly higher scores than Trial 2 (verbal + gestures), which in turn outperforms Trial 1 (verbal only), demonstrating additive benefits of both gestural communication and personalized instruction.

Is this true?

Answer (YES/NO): NO